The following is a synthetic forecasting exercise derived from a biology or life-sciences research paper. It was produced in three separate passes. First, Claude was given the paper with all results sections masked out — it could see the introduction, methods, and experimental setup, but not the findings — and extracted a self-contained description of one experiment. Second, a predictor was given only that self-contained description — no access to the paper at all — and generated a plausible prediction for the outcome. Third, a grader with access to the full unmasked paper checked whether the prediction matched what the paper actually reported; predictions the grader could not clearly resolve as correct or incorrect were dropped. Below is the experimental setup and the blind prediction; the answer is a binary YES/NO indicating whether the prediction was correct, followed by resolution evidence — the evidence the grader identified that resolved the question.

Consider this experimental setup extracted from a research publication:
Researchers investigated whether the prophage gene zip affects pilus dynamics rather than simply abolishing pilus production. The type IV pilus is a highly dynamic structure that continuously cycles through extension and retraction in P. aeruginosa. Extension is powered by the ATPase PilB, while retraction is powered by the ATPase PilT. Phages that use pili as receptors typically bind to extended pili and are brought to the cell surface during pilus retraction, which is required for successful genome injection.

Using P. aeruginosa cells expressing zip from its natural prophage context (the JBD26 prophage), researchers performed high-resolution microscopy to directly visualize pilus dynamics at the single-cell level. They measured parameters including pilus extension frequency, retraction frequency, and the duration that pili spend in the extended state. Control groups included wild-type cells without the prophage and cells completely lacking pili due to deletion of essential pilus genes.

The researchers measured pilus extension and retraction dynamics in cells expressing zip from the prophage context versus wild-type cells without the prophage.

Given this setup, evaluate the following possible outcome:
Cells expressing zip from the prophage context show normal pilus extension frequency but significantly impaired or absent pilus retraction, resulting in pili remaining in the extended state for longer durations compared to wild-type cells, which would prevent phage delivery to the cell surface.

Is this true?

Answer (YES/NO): NO